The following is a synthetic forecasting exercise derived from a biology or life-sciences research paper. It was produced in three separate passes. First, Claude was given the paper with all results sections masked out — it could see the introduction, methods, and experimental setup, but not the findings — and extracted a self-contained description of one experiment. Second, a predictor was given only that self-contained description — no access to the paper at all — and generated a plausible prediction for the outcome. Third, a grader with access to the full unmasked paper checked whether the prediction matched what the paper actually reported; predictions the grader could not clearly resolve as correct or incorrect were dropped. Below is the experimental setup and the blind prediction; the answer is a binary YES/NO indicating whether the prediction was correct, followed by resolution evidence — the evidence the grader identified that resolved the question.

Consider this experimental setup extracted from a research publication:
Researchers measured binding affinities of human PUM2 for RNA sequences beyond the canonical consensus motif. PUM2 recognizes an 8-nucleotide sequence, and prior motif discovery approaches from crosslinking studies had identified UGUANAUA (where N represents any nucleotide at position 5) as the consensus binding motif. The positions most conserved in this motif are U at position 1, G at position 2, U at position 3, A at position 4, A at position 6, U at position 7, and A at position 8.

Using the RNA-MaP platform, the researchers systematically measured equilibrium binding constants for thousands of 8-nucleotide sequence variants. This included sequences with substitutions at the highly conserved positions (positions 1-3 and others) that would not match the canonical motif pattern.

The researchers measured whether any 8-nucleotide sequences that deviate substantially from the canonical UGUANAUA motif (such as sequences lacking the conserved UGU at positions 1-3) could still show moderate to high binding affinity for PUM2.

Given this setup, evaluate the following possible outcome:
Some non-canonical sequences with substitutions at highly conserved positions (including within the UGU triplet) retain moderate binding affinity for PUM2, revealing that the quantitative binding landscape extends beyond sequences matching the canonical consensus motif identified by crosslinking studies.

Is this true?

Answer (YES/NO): YES